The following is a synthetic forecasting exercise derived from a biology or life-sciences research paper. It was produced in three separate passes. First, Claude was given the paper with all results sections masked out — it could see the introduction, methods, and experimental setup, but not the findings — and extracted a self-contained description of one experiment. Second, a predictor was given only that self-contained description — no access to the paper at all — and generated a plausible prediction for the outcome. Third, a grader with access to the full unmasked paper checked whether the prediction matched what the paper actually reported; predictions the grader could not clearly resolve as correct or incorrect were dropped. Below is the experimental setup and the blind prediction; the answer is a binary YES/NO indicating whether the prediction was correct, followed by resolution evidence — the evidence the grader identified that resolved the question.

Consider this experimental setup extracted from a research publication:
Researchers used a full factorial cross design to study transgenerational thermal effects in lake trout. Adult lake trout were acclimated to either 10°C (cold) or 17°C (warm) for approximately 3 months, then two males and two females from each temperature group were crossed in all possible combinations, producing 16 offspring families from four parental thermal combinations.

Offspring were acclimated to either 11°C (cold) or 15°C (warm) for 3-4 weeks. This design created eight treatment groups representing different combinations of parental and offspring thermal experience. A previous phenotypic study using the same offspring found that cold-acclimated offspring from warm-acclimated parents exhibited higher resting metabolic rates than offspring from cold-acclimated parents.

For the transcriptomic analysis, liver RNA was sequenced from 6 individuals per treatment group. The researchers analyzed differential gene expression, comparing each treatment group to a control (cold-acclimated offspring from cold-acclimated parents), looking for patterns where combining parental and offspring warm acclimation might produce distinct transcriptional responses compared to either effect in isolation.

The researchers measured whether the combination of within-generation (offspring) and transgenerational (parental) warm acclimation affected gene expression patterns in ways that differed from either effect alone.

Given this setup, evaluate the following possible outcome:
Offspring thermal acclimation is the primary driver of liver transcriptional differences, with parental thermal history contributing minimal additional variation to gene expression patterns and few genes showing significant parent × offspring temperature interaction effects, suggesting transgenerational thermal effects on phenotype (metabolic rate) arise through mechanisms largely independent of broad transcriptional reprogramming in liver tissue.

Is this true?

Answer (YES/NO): YES